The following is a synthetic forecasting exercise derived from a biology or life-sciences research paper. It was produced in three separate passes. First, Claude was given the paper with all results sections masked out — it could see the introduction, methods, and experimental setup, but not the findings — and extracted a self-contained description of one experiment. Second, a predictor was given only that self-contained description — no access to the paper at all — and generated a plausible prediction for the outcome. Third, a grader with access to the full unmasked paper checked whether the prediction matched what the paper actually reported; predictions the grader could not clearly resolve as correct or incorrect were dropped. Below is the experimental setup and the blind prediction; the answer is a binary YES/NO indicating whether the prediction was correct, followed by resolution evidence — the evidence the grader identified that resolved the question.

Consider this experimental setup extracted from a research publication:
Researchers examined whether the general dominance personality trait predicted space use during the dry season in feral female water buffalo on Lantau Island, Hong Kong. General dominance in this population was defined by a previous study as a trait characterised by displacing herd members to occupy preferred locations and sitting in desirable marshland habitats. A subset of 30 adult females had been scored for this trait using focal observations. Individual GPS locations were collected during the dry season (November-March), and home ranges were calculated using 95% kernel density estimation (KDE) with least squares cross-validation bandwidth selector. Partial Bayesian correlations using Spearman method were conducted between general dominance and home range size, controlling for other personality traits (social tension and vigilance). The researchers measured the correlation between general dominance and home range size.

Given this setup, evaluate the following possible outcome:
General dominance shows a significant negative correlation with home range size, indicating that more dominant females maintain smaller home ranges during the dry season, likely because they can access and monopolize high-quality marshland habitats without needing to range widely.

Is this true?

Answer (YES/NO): NO